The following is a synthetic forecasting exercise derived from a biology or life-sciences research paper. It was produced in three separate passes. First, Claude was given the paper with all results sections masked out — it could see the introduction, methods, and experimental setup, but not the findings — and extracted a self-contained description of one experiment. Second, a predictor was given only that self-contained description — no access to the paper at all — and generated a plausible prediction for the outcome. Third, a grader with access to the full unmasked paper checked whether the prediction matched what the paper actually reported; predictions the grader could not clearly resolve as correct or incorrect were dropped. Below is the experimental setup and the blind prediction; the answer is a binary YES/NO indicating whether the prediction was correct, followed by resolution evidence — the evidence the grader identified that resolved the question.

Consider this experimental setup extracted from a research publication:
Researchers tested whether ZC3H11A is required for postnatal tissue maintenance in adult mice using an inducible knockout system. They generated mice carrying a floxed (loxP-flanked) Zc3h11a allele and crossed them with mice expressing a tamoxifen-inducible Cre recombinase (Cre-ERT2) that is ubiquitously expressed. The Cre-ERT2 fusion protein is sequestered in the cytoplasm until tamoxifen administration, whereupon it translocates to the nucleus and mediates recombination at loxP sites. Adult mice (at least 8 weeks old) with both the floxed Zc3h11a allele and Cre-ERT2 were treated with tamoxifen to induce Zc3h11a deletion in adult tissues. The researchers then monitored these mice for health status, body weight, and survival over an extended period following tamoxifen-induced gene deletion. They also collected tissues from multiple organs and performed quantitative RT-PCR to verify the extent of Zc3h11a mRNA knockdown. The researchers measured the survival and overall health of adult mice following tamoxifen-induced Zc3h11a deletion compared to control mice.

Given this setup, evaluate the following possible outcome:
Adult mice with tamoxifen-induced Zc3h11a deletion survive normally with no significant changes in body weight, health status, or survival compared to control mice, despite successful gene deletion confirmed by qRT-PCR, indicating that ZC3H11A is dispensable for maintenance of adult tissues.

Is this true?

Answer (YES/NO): YES